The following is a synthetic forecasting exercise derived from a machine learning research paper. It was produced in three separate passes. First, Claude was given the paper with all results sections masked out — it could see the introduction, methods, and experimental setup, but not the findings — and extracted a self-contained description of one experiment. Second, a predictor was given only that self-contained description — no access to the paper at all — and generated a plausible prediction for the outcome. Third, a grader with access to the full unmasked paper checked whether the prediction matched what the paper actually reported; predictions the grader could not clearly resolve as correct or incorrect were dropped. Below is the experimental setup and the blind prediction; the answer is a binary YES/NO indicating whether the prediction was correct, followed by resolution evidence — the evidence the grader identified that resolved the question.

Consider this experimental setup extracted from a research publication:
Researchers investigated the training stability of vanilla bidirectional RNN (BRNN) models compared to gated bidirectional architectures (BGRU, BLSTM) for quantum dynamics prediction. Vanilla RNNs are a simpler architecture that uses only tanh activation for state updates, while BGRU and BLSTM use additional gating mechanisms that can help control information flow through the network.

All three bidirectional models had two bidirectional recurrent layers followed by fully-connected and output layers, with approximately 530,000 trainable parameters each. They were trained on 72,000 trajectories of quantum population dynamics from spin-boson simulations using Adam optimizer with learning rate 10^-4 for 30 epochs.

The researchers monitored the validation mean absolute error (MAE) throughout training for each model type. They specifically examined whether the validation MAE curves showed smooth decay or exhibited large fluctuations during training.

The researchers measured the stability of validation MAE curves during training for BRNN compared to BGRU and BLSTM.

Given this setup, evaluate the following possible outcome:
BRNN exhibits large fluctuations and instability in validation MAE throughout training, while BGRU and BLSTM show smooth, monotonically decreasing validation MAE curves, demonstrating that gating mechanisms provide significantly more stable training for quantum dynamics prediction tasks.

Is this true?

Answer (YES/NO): YES